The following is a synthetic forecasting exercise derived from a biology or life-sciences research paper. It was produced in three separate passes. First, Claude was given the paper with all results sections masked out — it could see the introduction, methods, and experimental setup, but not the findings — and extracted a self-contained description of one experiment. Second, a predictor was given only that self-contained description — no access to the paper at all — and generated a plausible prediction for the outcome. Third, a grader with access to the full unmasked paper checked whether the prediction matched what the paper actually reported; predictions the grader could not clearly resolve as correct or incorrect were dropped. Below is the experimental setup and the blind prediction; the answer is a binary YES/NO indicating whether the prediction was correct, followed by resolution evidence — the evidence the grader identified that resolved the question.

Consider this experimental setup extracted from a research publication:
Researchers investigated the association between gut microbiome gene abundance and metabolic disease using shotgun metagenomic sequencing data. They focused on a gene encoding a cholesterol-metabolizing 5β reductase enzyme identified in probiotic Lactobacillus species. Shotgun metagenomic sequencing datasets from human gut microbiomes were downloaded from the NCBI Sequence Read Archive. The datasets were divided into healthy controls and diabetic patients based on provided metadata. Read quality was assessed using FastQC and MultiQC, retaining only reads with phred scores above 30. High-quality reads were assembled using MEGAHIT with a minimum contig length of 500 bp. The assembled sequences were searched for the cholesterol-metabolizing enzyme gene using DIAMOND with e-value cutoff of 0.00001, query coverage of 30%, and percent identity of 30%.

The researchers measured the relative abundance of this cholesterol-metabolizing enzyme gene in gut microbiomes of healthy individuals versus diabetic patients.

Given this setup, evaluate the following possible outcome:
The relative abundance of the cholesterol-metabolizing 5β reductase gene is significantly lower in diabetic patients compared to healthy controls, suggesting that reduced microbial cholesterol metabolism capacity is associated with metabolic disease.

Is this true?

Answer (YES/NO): YES